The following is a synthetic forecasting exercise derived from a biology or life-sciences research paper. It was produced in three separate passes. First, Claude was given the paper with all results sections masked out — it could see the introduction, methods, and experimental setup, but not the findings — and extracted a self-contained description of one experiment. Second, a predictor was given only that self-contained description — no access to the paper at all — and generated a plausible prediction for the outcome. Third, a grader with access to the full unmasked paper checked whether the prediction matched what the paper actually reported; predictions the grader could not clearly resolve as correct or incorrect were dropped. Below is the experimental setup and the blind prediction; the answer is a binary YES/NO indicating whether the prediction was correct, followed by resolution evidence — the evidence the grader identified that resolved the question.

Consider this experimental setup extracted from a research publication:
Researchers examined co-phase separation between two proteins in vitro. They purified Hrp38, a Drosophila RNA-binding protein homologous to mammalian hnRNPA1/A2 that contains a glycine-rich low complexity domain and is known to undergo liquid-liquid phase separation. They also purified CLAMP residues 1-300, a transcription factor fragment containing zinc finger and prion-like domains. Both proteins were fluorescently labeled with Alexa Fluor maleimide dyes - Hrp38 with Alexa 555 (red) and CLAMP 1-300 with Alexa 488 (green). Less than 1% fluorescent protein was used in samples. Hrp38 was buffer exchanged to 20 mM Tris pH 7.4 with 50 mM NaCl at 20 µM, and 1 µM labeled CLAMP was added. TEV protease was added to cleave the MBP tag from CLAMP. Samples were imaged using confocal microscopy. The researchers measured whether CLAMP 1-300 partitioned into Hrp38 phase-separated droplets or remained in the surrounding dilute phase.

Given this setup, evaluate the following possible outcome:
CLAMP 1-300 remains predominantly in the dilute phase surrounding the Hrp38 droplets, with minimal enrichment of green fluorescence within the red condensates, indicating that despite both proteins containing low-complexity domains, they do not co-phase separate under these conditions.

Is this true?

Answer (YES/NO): NO